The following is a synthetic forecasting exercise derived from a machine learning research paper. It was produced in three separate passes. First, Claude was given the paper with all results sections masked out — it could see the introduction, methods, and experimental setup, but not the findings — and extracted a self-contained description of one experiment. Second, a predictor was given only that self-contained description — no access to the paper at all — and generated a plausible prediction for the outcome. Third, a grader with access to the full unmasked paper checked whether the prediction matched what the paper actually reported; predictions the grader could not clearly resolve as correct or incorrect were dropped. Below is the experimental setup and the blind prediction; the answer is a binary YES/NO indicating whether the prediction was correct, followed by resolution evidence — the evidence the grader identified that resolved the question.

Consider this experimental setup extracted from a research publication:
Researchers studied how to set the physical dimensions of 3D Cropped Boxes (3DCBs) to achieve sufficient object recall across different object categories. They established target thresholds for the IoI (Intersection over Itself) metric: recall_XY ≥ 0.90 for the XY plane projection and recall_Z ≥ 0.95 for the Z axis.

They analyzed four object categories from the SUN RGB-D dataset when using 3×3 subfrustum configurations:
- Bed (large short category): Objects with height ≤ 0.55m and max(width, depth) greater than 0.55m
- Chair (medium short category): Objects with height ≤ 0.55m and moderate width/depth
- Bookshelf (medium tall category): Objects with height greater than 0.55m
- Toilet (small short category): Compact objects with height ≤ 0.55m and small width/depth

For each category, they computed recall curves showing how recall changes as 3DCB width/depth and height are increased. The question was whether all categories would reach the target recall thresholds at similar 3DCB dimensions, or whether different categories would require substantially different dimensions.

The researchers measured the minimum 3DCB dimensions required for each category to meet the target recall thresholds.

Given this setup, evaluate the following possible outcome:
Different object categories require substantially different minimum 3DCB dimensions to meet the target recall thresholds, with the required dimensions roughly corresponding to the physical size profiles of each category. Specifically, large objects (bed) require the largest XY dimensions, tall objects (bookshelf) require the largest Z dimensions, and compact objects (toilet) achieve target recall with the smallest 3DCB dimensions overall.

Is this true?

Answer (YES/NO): YES